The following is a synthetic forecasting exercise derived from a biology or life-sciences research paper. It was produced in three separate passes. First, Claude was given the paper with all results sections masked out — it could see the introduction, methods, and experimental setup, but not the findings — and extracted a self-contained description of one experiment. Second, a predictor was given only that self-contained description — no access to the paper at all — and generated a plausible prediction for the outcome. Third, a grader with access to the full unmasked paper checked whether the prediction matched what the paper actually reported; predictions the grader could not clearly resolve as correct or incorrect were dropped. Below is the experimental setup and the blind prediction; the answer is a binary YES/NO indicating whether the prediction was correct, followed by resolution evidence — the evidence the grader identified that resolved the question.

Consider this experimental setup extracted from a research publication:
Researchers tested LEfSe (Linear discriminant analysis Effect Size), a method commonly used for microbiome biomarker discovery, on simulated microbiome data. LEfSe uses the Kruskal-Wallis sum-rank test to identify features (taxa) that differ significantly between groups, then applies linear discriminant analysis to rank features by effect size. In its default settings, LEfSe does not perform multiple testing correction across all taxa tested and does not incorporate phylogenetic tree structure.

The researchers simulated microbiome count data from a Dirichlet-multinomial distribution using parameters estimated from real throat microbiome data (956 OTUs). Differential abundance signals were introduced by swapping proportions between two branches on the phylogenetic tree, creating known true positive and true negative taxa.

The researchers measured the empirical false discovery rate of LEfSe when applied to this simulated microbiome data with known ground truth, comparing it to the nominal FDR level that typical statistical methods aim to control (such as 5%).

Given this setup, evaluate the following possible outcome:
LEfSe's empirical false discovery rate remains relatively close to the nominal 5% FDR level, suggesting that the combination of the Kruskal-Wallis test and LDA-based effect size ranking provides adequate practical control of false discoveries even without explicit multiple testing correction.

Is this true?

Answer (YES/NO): NO